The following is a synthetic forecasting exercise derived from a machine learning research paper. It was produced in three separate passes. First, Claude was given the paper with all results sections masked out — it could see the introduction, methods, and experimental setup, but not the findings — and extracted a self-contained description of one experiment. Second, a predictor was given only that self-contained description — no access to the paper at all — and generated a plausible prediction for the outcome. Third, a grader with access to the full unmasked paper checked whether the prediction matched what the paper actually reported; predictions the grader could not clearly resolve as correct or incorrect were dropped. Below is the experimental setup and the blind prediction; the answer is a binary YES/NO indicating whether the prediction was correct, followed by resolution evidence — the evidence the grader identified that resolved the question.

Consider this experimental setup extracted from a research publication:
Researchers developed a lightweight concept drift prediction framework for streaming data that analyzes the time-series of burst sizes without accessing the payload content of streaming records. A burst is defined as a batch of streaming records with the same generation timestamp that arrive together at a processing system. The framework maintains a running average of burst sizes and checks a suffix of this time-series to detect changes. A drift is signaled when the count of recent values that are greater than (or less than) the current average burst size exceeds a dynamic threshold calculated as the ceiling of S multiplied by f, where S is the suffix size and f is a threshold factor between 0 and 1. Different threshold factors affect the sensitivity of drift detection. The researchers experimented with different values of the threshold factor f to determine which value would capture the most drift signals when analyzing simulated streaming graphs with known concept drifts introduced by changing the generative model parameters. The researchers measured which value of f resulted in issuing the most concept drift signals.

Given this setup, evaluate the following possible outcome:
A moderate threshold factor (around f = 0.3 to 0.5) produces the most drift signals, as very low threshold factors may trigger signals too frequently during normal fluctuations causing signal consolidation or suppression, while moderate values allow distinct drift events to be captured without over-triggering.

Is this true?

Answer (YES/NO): YES